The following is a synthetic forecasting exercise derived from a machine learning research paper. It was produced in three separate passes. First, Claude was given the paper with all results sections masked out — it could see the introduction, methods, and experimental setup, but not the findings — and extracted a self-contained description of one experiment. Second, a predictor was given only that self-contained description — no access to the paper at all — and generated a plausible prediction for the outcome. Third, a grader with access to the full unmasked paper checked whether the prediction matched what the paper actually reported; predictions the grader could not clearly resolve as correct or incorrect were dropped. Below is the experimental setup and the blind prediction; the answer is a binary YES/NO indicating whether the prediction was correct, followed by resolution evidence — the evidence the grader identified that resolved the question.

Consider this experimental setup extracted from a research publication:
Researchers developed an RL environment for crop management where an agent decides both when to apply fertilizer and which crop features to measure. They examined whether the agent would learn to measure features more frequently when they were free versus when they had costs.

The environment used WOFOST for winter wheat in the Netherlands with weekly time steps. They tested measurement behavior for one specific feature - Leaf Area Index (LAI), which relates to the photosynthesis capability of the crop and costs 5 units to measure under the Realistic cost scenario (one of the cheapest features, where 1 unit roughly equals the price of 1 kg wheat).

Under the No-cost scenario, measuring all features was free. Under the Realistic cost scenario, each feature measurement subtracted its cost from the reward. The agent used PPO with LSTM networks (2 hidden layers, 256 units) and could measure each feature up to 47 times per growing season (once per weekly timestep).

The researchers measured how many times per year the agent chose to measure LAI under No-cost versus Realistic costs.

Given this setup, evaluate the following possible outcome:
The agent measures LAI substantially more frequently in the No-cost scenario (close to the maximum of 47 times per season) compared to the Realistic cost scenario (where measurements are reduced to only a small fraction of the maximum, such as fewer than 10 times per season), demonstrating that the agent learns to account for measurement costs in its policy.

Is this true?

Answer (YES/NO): NO